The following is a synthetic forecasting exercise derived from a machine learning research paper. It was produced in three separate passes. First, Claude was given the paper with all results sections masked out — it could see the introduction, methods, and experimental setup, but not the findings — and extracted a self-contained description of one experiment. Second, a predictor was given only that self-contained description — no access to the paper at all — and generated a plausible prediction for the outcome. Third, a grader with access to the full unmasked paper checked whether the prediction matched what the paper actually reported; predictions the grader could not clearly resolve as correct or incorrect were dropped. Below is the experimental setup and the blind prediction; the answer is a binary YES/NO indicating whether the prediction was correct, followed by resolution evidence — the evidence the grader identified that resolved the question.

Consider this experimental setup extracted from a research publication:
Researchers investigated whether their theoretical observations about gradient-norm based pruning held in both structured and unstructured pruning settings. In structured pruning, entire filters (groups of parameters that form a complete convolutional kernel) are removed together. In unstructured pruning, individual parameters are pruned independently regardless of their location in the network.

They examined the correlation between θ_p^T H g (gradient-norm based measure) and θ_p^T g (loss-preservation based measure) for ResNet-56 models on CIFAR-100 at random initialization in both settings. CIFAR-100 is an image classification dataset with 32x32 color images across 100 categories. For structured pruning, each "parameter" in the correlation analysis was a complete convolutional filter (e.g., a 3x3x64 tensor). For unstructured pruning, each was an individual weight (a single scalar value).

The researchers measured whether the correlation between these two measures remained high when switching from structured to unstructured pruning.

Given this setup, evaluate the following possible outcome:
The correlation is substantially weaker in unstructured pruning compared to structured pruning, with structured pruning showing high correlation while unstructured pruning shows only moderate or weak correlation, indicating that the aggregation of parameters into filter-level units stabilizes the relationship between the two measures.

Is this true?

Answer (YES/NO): NO